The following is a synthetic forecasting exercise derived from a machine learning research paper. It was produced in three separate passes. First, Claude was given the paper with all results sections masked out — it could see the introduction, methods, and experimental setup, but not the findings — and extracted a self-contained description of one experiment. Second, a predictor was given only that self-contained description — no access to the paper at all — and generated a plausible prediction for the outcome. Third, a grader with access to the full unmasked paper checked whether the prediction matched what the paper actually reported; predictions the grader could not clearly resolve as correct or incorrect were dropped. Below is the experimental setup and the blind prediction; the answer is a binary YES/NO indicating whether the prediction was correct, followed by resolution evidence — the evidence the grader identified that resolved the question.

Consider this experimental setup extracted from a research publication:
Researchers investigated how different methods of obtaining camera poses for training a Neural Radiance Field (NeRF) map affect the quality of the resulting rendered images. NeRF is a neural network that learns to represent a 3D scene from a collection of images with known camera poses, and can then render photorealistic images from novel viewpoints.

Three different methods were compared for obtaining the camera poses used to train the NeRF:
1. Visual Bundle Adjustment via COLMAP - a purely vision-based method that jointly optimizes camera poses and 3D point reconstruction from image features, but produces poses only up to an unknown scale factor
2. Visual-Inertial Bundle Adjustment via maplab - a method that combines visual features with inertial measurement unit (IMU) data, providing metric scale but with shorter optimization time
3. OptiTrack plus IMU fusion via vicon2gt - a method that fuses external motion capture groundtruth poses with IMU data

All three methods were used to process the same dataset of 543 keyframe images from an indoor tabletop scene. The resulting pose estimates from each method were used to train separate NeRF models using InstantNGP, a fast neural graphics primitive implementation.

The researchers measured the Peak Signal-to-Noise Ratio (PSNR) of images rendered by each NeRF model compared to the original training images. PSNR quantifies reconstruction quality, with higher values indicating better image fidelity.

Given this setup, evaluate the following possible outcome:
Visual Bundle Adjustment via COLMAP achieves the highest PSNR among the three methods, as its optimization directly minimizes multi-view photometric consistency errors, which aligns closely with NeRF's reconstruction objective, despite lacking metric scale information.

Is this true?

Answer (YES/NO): YES